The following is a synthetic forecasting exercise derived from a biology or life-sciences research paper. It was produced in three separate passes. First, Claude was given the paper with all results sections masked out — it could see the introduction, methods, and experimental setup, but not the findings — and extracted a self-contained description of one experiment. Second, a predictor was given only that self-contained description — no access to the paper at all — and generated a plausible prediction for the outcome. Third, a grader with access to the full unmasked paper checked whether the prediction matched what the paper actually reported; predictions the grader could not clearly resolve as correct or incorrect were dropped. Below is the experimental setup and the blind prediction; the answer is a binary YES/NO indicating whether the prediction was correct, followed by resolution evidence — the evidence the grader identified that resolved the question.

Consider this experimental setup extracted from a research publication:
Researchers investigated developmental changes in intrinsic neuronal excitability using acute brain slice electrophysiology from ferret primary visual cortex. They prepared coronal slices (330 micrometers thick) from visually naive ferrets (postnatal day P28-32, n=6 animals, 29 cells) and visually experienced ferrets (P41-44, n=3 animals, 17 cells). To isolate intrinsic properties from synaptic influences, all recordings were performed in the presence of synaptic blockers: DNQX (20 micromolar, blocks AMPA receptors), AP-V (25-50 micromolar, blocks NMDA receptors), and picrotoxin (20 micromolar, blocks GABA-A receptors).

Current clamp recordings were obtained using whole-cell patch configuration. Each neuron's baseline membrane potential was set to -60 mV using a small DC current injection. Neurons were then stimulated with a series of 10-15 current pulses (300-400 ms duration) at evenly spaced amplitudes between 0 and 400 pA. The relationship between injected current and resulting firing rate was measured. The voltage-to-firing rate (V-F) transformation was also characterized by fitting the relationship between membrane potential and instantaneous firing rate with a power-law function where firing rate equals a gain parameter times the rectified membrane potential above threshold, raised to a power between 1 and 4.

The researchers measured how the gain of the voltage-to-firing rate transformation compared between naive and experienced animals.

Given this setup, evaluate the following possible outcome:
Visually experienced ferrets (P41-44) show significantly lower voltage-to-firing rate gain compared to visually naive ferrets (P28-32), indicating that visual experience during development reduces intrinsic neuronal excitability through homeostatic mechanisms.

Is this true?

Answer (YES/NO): NO